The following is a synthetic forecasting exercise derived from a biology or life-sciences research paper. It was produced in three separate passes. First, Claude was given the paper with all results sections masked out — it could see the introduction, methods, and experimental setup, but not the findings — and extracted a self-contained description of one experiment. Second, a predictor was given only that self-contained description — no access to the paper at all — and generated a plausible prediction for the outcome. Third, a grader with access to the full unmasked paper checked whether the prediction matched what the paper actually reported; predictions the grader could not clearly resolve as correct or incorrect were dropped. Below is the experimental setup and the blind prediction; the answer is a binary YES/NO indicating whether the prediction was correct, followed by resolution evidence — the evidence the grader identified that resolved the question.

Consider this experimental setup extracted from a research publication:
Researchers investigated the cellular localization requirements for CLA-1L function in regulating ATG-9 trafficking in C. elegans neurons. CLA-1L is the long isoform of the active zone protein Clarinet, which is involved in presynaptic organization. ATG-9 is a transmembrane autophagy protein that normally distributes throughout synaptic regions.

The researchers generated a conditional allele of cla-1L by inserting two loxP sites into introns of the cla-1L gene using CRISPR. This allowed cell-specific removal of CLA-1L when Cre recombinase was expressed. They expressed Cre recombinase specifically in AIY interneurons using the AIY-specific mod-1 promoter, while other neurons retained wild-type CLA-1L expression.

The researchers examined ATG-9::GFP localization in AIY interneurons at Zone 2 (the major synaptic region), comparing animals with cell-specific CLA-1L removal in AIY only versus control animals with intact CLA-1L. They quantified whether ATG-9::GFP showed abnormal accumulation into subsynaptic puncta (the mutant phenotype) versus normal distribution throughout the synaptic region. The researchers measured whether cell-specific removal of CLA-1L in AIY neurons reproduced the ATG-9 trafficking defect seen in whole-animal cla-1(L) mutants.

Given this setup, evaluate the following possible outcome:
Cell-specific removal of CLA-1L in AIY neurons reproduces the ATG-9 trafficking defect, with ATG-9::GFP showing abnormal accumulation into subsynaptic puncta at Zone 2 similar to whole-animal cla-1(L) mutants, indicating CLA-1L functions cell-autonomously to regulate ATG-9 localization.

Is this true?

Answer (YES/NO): YES